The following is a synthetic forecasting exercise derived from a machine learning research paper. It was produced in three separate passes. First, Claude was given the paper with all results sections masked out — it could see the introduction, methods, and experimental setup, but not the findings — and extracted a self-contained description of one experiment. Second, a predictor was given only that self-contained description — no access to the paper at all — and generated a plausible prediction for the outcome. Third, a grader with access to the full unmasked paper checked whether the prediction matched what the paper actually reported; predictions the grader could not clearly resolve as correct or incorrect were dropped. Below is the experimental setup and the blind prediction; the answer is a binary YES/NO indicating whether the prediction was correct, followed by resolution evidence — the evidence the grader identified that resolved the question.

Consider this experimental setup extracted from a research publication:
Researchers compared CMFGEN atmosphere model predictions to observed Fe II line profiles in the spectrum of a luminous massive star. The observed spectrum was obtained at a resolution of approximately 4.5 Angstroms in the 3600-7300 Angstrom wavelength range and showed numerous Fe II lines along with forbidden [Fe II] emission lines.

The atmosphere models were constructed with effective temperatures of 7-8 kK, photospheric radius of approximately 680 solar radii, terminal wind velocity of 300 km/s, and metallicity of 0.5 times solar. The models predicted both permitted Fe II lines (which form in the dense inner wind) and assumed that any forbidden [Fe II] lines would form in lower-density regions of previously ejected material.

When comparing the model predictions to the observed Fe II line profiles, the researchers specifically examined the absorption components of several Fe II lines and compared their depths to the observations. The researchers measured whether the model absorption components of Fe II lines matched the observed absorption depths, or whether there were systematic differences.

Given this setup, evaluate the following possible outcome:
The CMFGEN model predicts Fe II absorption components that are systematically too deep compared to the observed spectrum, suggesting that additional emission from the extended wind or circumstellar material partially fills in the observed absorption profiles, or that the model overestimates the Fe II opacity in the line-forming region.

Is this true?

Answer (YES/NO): YES